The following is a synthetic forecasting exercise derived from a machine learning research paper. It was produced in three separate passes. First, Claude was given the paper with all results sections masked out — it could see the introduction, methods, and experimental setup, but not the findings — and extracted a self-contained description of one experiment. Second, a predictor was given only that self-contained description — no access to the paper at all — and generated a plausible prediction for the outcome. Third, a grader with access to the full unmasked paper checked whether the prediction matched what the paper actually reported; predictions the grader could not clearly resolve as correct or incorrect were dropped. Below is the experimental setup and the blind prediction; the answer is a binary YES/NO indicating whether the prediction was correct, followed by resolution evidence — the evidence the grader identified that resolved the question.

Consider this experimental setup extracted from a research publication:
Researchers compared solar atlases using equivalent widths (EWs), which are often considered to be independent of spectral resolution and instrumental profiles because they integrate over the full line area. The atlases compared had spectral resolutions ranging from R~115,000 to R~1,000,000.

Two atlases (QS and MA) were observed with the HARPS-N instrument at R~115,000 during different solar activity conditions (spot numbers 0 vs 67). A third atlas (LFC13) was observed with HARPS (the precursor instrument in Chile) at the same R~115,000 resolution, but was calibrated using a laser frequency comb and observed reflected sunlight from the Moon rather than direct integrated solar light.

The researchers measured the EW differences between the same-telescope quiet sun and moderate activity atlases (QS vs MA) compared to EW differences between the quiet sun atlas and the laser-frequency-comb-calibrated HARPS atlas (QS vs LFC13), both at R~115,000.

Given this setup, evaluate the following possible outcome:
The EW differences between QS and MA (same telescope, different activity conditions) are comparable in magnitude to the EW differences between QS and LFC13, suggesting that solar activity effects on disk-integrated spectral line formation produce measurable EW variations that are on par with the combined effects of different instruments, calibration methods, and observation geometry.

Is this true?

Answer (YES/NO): NO